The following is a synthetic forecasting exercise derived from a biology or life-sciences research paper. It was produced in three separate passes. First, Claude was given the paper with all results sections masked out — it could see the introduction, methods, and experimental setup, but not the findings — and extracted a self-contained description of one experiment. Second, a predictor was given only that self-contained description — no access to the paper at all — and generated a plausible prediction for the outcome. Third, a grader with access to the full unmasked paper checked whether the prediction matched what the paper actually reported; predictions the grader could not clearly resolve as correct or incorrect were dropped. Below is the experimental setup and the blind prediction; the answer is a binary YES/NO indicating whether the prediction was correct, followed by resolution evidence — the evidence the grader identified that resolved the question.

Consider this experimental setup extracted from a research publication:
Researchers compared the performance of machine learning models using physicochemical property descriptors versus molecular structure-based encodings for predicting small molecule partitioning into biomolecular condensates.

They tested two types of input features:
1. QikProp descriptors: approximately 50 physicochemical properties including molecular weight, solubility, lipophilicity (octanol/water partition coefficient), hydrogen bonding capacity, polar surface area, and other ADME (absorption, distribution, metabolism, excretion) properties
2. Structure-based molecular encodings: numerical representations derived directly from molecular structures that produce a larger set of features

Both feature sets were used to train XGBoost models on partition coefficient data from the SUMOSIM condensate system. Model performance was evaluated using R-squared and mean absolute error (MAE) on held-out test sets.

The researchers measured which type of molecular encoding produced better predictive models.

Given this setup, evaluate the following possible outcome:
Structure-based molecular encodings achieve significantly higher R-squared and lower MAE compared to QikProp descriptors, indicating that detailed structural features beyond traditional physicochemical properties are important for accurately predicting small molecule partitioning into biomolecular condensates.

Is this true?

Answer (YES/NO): NO